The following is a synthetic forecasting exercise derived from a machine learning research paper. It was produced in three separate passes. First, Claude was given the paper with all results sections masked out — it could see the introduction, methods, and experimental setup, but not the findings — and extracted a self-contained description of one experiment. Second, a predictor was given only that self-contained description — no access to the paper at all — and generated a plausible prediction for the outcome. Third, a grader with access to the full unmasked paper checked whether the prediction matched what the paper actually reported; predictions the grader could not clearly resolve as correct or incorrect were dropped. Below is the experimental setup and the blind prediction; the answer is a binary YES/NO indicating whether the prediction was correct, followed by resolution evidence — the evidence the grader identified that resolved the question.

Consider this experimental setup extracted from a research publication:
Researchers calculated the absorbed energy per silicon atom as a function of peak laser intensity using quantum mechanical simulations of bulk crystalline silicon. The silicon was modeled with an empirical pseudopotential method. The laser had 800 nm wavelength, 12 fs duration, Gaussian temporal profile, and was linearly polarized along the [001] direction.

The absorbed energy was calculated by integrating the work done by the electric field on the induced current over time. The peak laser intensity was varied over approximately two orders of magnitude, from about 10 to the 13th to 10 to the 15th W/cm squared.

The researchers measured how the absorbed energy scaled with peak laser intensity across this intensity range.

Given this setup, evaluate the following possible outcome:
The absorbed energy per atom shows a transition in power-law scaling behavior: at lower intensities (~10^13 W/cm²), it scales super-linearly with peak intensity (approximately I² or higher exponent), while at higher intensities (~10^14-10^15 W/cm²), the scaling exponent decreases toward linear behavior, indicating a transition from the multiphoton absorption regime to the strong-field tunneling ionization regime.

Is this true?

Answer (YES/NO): NO